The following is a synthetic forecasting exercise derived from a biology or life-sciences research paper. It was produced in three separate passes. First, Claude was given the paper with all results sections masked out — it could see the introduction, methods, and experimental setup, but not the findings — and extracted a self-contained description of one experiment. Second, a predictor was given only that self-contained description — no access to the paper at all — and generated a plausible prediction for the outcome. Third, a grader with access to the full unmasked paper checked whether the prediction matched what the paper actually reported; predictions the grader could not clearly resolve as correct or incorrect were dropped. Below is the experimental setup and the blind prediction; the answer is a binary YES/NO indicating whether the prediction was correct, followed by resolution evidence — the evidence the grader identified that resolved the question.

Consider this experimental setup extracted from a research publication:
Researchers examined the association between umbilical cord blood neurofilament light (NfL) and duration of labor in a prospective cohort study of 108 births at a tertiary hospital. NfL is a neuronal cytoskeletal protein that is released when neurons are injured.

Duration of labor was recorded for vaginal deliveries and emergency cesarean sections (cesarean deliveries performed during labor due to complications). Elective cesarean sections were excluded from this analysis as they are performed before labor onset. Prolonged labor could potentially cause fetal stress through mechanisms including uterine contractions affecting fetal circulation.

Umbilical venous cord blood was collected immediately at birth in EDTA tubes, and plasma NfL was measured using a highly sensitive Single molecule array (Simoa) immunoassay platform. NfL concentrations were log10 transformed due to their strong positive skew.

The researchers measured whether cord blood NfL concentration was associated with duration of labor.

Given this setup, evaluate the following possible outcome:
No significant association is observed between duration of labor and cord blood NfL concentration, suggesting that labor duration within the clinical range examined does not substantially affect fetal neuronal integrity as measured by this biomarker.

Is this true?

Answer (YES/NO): YES